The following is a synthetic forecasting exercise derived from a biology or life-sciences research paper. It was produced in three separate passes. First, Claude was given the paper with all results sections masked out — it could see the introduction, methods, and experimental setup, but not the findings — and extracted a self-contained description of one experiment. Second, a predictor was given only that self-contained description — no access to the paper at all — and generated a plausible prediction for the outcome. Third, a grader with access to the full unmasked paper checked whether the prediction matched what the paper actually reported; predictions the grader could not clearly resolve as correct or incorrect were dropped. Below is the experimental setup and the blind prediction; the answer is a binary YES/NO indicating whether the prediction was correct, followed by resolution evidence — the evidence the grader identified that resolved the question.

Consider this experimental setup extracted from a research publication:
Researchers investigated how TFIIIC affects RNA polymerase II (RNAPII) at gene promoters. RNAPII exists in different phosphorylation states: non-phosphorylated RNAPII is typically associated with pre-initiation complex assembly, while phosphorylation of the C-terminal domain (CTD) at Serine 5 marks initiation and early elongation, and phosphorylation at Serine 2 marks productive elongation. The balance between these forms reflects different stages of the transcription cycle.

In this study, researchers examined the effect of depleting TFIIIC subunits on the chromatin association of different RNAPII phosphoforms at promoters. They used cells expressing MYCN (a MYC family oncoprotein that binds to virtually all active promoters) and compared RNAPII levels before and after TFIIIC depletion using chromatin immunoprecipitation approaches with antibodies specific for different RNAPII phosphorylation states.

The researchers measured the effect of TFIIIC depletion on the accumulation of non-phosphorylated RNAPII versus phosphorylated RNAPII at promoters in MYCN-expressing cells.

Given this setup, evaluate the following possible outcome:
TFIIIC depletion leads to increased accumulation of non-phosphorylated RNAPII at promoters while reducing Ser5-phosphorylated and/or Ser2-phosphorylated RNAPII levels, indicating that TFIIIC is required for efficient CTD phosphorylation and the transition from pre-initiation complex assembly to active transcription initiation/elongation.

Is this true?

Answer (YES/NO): NO